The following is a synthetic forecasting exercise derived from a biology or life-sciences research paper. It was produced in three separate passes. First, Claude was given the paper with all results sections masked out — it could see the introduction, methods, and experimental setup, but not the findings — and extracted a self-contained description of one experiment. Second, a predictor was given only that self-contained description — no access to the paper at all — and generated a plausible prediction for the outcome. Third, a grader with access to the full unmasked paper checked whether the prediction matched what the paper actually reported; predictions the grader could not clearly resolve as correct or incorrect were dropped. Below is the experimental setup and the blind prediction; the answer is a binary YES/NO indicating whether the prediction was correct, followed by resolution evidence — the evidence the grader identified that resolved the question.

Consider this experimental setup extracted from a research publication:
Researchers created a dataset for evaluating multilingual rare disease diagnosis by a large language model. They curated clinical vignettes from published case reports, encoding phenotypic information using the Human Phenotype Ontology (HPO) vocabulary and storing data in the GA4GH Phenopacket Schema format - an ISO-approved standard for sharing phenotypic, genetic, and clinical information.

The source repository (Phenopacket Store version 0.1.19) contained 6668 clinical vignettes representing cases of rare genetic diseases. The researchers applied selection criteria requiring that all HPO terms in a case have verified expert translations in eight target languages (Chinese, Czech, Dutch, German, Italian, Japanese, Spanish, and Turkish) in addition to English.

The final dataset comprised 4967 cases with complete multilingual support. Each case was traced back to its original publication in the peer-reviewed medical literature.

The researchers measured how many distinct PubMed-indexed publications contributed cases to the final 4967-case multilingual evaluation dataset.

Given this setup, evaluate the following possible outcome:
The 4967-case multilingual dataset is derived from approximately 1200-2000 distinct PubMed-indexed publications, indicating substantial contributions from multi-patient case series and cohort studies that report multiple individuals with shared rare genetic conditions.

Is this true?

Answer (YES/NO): NO